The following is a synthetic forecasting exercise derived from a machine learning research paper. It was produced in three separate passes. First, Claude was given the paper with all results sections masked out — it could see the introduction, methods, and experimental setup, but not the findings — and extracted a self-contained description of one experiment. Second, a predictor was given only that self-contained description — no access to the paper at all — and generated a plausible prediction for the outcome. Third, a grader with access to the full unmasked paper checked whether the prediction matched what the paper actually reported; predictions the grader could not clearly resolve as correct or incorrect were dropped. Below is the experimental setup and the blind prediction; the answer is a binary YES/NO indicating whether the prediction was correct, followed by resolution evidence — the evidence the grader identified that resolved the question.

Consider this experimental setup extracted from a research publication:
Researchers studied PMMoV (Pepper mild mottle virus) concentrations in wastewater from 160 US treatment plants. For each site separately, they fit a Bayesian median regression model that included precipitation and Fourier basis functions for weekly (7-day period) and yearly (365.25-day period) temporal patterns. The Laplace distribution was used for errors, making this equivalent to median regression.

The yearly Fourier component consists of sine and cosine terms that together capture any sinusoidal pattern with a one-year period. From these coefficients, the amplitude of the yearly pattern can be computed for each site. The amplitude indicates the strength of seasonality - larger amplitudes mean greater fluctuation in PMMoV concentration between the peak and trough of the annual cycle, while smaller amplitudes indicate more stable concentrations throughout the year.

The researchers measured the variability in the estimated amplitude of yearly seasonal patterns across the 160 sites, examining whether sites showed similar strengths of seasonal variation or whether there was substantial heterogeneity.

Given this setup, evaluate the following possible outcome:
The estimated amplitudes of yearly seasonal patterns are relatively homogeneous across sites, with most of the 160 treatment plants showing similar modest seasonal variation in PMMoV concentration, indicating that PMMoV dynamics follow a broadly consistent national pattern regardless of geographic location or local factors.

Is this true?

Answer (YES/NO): NO